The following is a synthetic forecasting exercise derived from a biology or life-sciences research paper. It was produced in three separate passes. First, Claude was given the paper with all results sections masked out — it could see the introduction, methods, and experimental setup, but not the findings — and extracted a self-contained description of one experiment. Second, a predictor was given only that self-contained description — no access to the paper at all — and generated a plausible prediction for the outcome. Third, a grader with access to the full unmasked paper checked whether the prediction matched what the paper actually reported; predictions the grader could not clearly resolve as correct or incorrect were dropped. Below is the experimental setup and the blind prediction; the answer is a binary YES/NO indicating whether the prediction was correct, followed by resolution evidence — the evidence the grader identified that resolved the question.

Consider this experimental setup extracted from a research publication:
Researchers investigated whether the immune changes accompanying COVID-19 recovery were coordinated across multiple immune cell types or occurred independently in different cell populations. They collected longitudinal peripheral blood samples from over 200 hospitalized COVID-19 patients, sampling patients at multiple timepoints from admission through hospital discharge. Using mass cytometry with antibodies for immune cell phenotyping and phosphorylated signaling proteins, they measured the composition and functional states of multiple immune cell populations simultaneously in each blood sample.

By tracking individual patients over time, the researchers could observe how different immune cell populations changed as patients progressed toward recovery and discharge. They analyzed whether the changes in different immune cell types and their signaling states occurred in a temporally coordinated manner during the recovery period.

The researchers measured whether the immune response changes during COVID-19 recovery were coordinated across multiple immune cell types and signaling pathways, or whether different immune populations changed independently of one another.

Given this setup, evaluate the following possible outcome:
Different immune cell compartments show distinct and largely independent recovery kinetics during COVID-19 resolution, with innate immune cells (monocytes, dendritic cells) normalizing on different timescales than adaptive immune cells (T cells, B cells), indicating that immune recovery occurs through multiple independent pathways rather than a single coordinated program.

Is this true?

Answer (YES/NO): NO